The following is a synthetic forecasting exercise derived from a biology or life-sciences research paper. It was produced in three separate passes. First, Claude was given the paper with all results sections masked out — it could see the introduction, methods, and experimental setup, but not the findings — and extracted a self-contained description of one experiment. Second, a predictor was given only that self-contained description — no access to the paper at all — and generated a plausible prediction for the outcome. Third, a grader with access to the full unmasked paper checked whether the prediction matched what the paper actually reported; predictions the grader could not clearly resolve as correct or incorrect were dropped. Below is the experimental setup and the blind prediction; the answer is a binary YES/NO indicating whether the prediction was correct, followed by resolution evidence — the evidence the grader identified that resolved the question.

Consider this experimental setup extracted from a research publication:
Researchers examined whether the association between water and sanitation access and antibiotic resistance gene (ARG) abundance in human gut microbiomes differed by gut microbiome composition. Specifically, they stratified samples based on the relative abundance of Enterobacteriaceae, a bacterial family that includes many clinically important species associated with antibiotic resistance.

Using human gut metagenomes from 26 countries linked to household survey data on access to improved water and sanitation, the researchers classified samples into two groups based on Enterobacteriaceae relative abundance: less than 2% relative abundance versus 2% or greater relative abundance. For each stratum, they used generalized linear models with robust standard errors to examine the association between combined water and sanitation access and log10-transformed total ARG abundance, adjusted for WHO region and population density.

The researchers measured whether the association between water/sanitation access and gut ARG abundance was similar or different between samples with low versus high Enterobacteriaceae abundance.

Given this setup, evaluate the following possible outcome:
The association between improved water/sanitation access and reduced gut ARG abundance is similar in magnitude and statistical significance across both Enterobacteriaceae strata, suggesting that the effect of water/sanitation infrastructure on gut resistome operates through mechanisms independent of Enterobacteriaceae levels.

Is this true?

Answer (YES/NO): NO